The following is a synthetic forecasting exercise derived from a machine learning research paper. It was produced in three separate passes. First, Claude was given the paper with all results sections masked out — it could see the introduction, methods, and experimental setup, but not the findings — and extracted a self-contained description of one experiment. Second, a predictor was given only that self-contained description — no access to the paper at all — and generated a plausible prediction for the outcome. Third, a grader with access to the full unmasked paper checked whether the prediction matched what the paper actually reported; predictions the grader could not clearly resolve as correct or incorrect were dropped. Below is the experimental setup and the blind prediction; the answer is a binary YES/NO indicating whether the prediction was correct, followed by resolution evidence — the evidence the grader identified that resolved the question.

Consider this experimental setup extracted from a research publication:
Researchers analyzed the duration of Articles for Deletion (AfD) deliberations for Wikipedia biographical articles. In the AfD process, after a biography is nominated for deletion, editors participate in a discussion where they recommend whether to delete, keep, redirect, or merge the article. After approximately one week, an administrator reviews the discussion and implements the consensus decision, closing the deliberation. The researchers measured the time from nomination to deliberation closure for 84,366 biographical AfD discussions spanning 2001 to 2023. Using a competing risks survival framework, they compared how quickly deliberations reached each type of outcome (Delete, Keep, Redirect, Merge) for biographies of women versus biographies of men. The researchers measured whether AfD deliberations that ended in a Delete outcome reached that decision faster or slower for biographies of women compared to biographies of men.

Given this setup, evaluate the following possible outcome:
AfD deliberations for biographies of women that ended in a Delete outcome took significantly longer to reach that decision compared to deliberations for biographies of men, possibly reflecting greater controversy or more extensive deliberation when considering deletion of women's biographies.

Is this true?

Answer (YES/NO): YES